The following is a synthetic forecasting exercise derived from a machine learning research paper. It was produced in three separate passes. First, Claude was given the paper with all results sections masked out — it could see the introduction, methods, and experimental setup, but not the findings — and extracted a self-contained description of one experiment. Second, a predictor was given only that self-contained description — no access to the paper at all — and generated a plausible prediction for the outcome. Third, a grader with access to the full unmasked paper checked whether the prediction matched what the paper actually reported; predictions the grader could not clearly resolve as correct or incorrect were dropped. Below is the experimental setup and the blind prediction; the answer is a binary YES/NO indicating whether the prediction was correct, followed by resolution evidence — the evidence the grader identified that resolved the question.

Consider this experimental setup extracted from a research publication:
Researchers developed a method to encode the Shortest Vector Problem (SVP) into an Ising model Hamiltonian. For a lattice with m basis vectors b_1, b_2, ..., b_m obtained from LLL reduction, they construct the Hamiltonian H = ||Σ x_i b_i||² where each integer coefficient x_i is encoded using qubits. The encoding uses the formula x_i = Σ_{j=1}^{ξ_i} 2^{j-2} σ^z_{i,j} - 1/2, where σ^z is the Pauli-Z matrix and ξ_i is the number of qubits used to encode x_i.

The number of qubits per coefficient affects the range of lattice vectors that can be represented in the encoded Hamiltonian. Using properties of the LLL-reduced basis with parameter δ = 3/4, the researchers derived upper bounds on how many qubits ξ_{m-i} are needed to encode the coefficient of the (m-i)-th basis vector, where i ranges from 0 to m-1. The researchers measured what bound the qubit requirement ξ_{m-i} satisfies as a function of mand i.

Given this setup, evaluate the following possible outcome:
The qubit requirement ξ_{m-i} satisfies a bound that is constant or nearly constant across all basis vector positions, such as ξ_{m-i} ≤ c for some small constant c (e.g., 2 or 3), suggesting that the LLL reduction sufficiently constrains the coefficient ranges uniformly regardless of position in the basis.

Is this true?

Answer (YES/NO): NO